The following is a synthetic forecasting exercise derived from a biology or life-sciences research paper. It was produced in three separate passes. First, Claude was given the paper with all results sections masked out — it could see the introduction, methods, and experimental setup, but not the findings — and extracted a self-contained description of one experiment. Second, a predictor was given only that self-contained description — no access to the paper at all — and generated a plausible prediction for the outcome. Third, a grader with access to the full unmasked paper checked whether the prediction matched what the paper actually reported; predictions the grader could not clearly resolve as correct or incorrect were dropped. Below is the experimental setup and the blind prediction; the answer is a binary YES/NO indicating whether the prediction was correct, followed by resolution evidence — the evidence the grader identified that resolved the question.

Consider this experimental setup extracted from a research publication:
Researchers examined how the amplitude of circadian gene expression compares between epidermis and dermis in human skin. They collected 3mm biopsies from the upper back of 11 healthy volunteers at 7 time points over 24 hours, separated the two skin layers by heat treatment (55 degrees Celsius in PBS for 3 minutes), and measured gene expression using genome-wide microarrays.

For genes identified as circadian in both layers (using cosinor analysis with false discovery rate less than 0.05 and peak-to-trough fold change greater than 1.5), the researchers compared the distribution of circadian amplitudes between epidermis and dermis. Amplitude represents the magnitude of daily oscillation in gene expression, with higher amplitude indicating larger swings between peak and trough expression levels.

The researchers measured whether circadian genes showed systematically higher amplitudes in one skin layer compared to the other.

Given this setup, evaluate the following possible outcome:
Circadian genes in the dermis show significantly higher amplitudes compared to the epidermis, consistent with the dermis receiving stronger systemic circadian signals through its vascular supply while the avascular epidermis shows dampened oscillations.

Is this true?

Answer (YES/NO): NO